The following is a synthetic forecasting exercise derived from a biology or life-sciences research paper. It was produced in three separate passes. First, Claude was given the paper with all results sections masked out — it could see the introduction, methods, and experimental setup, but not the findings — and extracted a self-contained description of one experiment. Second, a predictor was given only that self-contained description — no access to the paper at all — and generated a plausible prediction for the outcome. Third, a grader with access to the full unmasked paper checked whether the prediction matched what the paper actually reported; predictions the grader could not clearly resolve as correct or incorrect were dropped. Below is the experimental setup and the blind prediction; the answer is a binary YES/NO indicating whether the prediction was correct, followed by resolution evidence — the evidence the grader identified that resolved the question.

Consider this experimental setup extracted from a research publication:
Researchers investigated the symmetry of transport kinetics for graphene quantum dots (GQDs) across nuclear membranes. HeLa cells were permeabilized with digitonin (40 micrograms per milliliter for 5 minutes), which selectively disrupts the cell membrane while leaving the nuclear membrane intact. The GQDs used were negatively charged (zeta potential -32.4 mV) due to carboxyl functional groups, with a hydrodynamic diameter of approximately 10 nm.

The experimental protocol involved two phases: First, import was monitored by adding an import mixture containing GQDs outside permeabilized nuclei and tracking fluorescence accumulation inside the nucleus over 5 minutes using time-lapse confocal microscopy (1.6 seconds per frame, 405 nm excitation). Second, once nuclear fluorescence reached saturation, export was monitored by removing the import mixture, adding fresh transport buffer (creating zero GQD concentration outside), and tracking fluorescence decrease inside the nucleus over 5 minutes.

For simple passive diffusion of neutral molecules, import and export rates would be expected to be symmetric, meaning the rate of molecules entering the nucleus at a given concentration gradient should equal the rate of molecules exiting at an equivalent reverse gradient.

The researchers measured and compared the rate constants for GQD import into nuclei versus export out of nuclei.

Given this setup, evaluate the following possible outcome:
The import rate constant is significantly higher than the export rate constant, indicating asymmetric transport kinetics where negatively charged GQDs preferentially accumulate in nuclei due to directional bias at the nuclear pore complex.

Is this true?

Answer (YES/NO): NO